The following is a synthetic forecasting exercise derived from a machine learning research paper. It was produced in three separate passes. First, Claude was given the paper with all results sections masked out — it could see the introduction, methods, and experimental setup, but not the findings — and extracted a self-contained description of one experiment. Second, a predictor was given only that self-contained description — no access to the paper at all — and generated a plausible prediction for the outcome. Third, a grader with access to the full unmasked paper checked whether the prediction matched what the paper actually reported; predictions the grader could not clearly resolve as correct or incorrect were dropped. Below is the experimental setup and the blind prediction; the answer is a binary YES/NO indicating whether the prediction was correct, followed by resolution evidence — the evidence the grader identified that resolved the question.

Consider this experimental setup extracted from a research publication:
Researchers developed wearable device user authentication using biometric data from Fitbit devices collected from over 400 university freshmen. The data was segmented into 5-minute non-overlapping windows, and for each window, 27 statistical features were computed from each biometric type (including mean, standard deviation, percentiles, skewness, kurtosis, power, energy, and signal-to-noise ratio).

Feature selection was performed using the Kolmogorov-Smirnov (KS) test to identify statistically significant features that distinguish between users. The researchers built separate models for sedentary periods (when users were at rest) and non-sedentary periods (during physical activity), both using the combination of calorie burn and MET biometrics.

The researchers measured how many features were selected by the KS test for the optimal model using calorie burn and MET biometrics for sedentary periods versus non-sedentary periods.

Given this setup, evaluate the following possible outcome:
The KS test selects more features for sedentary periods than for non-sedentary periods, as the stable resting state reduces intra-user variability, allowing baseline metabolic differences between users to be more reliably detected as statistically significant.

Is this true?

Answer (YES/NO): YES